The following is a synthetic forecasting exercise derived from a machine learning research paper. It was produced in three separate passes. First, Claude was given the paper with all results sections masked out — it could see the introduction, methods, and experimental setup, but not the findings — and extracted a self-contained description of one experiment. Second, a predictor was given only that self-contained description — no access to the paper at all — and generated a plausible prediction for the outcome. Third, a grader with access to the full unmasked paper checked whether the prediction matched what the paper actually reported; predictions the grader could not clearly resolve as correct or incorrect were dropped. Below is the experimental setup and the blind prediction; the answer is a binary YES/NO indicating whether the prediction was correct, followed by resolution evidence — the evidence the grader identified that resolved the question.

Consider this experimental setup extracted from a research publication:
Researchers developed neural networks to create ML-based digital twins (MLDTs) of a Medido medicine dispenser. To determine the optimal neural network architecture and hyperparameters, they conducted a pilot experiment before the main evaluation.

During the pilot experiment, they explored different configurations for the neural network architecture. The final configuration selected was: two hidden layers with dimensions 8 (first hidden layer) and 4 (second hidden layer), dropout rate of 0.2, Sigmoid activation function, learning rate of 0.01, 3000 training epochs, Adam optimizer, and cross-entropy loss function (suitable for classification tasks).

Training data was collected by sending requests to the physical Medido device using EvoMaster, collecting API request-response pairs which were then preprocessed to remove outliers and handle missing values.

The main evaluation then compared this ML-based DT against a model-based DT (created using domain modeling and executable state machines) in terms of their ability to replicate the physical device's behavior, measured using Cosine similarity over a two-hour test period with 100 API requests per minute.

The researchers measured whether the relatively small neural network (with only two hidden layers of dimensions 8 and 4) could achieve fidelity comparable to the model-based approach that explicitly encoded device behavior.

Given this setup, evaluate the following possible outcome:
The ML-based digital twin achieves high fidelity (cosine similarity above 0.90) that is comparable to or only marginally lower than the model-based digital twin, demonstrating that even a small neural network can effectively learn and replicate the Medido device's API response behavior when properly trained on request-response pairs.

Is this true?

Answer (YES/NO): YES